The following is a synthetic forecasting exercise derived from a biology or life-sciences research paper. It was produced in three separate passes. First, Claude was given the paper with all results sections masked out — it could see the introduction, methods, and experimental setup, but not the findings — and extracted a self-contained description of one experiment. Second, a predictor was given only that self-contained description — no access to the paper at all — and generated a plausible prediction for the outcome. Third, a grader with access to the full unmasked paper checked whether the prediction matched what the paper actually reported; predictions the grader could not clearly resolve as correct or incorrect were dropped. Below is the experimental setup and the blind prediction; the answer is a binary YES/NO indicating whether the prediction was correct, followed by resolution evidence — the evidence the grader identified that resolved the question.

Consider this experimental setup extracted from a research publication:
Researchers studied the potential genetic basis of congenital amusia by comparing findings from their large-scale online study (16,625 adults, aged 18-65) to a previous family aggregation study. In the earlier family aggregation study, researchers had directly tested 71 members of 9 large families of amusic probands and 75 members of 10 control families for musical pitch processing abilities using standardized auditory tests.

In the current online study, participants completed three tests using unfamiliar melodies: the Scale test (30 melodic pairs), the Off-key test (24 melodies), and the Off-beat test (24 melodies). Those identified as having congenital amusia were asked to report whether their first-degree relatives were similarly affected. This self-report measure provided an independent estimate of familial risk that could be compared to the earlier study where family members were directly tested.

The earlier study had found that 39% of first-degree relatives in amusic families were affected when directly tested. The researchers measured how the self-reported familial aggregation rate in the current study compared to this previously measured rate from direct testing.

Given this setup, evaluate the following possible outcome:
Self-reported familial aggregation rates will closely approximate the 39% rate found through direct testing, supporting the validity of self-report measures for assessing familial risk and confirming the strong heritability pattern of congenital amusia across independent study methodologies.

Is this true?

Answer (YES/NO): YES